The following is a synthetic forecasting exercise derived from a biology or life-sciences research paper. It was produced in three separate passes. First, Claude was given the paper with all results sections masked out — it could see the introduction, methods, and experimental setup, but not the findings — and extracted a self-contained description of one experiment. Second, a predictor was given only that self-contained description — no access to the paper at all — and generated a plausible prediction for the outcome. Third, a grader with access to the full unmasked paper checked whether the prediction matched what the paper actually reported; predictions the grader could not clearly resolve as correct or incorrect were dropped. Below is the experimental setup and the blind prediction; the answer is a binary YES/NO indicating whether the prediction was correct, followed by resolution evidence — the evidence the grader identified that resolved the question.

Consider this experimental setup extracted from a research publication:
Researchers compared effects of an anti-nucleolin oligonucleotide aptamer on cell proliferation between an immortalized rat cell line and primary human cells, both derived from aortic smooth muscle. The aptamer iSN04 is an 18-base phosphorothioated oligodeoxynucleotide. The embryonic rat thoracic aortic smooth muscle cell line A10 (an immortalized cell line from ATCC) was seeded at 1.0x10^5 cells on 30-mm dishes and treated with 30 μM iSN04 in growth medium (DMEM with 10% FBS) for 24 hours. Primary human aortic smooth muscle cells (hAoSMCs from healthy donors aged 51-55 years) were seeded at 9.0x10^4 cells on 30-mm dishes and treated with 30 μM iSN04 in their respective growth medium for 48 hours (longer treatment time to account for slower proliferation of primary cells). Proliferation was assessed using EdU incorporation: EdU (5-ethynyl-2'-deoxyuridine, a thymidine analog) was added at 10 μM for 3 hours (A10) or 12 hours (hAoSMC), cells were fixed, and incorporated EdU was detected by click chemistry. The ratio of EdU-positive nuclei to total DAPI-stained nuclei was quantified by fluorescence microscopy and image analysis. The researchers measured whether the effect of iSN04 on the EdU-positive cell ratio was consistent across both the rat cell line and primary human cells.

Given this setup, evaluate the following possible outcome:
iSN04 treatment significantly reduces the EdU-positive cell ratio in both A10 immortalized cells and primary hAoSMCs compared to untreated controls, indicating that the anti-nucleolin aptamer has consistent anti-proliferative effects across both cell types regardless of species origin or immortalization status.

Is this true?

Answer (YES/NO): YES